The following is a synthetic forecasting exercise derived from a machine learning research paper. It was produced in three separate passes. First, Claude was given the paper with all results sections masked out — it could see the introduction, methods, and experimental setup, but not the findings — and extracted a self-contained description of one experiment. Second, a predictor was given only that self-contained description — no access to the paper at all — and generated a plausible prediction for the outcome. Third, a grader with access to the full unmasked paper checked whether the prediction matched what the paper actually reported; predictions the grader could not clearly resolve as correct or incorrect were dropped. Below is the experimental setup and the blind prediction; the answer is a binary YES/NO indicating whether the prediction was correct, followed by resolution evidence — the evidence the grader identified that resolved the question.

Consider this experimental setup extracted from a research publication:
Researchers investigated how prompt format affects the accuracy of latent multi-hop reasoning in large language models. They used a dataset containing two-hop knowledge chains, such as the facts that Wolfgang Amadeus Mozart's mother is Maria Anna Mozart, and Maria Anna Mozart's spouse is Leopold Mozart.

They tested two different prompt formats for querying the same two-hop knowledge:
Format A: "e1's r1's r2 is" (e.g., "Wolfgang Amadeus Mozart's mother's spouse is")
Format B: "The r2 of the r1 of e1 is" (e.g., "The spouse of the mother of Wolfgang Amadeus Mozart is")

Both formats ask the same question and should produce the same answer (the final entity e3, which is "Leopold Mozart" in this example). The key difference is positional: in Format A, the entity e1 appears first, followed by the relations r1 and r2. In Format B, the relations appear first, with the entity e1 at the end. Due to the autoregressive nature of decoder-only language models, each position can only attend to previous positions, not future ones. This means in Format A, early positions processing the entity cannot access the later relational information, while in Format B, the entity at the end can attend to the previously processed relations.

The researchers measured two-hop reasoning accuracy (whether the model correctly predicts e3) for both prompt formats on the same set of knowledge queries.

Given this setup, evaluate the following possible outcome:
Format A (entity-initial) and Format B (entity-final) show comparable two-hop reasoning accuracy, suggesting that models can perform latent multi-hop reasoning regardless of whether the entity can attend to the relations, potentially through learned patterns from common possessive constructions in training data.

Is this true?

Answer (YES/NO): NO